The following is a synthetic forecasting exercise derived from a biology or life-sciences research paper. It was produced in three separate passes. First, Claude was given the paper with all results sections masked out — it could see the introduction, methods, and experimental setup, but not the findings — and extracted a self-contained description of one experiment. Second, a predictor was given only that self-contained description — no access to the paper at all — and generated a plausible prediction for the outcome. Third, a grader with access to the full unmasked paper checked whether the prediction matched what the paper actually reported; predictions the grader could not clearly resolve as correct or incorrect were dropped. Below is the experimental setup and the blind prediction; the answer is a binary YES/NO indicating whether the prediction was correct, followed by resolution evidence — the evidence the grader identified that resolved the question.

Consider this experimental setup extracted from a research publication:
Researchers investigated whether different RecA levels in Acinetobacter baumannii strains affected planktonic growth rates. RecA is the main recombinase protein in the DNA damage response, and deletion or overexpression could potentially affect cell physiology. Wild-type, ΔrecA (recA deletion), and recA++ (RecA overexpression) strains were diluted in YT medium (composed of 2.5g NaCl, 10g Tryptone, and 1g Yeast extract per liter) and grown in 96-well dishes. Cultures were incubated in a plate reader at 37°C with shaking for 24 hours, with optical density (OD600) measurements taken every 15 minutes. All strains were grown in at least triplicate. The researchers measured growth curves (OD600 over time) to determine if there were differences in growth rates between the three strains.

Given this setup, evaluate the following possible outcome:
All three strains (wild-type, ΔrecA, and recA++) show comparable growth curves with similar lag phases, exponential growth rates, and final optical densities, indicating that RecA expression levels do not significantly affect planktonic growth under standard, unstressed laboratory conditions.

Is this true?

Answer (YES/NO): NO